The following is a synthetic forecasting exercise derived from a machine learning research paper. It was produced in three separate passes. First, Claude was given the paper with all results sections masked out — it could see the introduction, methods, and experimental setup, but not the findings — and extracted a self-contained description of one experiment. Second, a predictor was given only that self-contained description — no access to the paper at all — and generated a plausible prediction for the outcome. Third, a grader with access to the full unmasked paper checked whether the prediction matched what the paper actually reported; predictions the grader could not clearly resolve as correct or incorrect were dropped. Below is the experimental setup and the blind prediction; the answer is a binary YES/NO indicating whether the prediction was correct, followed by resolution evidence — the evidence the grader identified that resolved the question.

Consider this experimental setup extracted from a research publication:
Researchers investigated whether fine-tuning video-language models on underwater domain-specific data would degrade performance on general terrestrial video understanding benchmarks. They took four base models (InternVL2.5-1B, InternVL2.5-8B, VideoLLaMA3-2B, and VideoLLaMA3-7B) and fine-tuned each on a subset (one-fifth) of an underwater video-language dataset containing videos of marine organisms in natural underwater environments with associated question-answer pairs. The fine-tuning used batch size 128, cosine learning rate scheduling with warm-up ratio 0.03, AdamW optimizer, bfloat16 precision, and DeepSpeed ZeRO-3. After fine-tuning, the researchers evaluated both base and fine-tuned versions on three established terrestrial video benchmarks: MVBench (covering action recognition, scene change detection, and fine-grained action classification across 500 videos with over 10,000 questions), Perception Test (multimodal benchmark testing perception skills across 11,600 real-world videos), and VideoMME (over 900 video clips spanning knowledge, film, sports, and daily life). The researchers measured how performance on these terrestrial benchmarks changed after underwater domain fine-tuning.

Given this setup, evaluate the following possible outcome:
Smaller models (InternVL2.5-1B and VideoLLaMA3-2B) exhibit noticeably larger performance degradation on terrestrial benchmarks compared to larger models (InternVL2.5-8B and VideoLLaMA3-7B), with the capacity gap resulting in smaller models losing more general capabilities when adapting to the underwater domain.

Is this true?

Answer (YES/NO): NO